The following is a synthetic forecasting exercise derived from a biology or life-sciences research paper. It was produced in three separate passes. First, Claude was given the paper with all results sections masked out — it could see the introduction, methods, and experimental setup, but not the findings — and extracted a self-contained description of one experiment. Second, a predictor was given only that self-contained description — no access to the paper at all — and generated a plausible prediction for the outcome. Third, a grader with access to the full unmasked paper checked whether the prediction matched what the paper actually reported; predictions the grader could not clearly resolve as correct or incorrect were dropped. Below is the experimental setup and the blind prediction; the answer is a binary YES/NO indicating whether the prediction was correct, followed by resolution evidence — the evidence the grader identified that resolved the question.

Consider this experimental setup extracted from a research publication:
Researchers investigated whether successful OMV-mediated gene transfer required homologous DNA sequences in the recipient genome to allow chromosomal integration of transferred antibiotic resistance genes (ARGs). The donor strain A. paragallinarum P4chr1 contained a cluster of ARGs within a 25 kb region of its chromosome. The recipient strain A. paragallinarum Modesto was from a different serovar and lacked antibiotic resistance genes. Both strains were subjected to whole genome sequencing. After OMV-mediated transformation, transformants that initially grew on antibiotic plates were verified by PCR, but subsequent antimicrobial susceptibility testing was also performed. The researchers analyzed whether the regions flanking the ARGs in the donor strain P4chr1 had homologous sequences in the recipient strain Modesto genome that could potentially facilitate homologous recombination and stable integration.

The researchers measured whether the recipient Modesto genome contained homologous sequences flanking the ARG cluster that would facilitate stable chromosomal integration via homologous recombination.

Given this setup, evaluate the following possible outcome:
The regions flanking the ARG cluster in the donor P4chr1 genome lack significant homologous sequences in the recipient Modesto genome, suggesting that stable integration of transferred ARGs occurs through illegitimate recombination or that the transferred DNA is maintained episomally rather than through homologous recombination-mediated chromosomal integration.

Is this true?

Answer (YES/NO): NO